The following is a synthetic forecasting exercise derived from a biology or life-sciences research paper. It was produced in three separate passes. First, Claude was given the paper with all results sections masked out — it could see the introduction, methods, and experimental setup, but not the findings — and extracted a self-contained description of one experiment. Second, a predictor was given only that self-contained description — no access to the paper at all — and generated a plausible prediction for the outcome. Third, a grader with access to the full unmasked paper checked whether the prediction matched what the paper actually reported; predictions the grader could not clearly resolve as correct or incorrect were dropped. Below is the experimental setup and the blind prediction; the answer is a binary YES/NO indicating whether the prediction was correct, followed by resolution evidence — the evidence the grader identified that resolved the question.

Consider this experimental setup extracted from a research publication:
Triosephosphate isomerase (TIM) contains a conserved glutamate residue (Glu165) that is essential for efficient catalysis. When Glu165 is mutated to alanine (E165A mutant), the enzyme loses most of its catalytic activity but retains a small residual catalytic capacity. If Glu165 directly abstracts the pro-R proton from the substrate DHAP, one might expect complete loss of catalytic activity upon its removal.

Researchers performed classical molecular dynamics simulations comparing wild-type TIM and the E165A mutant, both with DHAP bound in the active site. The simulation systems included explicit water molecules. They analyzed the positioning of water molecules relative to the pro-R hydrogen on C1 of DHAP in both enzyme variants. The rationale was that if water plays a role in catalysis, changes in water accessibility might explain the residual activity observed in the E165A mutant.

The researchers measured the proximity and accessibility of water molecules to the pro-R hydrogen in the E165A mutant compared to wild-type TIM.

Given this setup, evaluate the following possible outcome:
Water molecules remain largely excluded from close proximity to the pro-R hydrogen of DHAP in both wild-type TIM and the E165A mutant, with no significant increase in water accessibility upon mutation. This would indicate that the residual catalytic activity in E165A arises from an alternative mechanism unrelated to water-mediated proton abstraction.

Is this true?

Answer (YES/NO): NO